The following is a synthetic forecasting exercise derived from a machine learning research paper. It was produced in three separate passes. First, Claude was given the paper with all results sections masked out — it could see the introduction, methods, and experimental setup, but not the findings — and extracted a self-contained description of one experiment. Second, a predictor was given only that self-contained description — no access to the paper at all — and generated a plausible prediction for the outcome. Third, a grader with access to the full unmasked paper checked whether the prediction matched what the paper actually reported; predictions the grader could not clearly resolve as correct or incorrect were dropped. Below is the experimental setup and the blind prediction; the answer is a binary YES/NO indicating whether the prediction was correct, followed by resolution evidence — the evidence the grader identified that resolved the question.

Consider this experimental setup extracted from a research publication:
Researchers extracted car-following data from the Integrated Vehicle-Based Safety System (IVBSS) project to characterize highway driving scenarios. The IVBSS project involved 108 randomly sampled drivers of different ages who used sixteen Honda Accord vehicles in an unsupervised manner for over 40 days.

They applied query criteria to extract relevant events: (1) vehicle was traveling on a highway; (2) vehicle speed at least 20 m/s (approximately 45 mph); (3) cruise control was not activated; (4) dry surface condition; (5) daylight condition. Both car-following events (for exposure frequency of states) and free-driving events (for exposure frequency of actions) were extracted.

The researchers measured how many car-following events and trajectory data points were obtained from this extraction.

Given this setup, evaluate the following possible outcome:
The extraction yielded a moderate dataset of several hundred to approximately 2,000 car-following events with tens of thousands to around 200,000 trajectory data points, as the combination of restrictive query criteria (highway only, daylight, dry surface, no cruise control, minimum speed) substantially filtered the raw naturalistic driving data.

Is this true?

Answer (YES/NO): NO